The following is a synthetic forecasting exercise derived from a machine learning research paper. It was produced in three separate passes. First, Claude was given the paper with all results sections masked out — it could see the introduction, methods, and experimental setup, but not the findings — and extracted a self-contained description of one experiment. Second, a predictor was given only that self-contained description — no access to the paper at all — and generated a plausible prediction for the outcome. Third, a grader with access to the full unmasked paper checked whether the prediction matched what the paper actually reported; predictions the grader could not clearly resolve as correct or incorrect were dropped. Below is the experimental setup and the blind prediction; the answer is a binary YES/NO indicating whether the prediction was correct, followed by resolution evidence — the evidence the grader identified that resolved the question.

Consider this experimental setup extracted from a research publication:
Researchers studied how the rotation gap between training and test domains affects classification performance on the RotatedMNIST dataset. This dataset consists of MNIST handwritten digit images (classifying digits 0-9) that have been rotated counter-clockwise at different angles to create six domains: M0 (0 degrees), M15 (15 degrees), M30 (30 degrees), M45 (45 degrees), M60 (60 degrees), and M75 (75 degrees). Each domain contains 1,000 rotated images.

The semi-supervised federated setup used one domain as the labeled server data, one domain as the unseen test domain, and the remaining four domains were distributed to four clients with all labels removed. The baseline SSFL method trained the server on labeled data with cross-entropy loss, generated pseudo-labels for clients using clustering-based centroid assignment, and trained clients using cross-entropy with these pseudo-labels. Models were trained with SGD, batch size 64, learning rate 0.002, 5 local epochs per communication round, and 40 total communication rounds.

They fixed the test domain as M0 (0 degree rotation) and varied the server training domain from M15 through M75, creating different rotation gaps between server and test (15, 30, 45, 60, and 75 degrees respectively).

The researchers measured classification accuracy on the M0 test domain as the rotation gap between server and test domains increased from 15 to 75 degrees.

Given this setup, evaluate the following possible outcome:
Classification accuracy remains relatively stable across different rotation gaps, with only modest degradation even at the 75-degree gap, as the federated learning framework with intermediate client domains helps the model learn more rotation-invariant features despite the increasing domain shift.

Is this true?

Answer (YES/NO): NO